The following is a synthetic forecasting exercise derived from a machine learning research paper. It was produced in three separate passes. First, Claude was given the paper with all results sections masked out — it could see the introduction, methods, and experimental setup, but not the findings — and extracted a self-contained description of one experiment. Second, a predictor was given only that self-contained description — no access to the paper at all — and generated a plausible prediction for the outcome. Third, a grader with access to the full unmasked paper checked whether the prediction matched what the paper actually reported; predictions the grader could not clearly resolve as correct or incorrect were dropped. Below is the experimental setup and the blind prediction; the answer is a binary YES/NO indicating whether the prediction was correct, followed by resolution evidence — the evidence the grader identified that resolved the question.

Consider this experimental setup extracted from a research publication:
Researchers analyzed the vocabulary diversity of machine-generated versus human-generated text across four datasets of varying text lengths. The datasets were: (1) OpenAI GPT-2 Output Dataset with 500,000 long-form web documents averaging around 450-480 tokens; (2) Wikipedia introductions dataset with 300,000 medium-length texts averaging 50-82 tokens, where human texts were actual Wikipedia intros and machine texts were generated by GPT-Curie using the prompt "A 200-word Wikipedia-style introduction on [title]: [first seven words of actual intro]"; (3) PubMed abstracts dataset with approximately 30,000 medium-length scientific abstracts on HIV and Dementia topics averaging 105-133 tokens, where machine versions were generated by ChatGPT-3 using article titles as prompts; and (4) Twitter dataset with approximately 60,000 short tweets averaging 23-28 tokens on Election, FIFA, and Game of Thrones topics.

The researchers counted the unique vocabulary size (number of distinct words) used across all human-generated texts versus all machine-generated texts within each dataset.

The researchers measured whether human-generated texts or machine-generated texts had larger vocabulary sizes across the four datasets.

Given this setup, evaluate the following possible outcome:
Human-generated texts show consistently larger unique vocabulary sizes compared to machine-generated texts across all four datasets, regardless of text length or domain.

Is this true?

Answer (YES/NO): NO